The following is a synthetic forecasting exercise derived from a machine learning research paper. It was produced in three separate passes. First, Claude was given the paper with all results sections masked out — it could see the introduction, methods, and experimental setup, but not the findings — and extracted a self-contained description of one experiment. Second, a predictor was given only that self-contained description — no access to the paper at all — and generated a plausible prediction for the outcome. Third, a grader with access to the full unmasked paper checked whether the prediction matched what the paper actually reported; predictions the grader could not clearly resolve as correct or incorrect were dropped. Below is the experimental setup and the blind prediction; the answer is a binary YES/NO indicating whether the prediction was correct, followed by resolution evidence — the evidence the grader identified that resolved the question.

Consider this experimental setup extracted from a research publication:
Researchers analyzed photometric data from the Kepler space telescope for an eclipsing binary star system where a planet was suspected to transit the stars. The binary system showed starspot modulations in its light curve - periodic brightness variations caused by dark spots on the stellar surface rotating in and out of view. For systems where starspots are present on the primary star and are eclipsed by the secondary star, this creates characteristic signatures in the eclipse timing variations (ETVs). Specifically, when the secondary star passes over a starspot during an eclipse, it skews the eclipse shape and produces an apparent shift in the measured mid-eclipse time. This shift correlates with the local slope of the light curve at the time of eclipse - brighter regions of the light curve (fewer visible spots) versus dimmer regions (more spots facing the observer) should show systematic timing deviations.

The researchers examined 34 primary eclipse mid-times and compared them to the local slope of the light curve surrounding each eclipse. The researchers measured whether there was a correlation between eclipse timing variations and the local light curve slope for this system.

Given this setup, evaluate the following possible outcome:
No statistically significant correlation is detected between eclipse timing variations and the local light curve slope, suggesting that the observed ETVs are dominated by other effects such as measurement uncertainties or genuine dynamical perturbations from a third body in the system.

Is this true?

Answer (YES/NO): YES